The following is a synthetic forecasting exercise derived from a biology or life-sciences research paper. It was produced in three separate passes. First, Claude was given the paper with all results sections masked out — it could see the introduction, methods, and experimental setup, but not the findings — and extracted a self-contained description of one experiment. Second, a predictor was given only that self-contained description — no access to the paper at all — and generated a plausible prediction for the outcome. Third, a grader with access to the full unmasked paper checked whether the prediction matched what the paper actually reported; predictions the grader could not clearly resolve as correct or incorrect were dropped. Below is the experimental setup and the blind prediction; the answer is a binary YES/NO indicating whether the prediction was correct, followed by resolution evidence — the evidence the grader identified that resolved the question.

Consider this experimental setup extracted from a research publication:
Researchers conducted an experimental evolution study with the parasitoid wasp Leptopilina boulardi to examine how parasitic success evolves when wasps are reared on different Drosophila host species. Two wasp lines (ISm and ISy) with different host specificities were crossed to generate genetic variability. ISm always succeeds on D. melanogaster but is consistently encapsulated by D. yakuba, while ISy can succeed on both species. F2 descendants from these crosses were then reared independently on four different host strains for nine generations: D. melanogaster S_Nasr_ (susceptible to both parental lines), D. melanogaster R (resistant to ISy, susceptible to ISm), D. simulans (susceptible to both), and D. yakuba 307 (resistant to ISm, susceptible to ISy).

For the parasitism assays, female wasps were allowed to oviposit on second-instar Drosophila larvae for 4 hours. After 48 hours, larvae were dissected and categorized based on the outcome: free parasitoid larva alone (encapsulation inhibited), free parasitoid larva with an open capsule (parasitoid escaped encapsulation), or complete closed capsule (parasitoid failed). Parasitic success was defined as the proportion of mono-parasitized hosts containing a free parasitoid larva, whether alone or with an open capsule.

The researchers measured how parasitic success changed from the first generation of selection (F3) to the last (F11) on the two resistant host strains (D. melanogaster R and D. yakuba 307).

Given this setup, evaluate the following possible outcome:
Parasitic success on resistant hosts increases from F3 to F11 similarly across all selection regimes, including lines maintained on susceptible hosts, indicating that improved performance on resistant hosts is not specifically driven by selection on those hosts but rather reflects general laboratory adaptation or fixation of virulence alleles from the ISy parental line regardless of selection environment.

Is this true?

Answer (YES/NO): NO